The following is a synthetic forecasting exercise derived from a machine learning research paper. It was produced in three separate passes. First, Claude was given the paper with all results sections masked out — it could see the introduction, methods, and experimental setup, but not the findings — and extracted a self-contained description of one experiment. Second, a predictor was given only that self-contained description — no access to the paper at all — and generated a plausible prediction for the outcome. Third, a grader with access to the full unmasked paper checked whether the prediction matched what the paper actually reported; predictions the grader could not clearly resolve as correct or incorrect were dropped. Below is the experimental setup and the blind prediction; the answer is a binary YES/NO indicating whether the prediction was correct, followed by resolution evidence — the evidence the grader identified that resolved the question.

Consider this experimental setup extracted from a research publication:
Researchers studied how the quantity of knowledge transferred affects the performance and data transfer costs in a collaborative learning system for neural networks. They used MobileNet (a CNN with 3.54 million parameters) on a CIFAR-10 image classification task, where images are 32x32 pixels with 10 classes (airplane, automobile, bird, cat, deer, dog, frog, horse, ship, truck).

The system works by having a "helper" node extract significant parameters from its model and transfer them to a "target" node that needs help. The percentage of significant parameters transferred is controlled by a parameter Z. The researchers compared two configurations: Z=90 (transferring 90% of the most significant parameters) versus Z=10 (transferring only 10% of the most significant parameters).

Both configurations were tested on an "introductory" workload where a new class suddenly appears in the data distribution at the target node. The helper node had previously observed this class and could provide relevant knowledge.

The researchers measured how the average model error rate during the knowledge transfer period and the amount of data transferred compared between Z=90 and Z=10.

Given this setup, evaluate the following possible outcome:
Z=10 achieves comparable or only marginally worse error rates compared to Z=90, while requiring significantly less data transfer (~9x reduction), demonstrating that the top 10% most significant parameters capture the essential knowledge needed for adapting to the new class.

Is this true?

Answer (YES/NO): NO